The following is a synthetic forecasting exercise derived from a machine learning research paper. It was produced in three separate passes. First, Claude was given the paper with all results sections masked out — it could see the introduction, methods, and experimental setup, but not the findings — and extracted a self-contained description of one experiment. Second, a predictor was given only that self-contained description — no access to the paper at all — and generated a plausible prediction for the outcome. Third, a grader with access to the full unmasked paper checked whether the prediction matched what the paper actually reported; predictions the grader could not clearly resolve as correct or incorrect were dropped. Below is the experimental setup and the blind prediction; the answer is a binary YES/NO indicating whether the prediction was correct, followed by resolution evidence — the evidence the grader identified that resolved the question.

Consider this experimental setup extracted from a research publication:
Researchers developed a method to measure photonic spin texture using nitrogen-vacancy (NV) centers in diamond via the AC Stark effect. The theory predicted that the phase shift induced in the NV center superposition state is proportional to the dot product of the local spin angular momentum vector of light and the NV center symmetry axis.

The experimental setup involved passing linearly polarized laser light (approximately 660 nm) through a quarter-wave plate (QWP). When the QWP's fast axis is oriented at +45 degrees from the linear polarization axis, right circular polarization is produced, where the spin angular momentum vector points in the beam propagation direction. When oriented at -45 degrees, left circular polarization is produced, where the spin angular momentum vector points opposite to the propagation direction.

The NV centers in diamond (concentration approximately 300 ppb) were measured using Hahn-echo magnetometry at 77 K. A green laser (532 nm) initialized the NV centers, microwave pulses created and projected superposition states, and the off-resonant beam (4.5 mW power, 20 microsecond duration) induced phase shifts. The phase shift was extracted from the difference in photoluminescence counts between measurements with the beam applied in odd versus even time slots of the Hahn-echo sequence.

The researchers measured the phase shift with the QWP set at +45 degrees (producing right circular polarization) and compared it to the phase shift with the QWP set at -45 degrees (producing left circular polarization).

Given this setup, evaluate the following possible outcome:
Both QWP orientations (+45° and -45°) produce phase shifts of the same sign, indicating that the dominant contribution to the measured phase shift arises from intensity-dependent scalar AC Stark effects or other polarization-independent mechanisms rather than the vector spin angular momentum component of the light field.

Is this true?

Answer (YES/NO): NO